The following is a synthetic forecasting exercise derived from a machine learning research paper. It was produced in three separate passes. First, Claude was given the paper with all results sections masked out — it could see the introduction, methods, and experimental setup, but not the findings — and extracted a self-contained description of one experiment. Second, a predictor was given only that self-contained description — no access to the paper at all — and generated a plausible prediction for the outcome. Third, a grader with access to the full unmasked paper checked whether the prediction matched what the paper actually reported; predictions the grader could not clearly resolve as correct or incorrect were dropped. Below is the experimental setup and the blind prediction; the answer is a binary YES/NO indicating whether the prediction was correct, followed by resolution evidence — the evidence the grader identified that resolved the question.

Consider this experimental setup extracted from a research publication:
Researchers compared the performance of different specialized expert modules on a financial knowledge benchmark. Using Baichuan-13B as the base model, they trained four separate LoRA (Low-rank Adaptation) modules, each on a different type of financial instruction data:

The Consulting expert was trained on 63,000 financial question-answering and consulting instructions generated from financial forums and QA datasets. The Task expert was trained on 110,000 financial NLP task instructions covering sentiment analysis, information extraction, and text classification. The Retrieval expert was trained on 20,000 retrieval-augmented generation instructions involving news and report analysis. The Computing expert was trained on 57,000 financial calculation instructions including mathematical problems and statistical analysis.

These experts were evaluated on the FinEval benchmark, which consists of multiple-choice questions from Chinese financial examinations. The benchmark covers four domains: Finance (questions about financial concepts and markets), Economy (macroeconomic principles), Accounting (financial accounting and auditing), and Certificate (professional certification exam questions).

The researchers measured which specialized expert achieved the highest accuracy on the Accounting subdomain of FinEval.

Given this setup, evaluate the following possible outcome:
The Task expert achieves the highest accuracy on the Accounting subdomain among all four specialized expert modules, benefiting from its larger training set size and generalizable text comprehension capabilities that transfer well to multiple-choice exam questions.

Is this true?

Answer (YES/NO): NO